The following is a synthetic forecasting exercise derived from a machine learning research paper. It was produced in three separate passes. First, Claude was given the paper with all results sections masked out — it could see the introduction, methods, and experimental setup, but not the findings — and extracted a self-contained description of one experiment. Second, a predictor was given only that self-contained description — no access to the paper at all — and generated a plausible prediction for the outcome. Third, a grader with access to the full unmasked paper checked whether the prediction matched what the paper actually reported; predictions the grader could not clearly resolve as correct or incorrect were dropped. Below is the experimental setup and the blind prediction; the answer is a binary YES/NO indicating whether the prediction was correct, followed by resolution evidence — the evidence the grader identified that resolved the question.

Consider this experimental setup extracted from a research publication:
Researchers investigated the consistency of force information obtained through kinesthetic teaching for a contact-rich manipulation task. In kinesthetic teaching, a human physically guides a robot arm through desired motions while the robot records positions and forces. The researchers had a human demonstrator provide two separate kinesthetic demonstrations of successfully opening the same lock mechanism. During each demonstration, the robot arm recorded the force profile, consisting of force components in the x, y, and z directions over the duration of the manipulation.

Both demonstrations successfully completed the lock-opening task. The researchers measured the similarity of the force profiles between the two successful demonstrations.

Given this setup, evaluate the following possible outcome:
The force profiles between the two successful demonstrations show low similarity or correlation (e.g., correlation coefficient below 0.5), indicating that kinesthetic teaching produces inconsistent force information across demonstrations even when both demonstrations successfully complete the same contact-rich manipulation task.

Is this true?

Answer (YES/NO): YES